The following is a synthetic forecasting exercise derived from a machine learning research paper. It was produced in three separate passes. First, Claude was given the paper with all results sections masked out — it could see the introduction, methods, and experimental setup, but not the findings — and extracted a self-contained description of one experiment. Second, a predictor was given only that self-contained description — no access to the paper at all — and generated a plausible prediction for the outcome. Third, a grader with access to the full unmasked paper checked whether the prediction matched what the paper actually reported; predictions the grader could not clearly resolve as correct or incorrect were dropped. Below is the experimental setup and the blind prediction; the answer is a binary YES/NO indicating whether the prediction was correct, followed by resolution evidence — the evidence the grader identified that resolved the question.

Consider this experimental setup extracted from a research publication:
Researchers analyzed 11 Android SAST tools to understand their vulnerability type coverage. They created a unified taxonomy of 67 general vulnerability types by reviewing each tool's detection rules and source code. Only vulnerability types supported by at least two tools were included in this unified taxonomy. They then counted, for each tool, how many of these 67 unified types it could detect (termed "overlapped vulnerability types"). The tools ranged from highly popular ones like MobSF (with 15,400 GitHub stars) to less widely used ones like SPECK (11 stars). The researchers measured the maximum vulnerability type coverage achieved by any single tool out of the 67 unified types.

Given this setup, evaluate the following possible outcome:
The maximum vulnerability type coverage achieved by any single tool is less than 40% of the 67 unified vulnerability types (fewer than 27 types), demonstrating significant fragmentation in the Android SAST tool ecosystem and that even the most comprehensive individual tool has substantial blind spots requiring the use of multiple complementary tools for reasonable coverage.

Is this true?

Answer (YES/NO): NO